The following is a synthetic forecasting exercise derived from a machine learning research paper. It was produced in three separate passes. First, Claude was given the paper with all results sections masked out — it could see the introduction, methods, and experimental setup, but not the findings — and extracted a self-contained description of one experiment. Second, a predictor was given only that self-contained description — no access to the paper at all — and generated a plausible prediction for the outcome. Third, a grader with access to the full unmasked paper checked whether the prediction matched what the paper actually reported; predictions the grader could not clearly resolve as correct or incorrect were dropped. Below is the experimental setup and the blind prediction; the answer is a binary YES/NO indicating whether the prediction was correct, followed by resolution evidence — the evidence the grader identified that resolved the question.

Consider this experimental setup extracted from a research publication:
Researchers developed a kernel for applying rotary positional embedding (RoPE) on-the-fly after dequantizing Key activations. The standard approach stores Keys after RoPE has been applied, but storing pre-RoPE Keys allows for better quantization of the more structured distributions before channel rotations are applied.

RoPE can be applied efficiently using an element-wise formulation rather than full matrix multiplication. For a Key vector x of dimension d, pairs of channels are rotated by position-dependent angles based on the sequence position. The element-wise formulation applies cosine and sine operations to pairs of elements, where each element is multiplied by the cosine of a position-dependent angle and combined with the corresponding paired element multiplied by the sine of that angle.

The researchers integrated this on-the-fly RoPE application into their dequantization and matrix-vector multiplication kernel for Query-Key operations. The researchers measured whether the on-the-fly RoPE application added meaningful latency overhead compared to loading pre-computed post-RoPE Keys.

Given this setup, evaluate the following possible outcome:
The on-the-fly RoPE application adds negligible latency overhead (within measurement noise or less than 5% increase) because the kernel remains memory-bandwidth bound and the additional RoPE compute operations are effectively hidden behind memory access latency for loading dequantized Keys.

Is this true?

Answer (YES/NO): YES